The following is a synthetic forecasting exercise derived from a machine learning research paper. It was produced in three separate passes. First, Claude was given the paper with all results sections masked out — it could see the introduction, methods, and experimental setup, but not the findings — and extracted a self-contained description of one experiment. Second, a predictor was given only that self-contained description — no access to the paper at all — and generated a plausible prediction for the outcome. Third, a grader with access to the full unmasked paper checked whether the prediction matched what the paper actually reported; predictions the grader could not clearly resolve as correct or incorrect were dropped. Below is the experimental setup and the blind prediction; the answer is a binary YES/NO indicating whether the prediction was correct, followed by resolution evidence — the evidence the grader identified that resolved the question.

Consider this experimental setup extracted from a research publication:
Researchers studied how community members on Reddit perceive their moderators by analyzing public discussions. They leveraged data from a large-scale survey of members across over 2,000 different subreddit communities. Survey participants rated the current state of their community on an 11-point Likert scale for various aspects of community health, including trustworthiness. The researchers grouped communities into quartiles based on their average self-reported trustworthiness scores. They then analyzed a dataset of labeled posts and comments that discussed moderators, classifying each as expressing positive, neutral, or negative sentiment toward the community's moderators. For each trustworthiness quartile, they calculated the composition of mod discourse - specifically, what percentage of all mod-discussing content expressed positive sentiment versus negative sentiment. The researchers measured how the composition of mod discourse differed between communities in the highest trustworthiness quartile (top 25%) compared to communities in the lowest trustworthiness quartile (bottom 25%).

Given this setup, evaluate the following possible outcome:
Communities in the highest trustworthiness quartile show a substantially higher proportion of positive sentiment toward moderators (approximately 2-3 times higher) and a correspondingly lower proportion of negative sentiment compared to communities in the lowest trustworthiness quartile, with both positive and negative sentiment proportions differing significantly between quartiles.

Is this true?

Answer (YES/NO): NO